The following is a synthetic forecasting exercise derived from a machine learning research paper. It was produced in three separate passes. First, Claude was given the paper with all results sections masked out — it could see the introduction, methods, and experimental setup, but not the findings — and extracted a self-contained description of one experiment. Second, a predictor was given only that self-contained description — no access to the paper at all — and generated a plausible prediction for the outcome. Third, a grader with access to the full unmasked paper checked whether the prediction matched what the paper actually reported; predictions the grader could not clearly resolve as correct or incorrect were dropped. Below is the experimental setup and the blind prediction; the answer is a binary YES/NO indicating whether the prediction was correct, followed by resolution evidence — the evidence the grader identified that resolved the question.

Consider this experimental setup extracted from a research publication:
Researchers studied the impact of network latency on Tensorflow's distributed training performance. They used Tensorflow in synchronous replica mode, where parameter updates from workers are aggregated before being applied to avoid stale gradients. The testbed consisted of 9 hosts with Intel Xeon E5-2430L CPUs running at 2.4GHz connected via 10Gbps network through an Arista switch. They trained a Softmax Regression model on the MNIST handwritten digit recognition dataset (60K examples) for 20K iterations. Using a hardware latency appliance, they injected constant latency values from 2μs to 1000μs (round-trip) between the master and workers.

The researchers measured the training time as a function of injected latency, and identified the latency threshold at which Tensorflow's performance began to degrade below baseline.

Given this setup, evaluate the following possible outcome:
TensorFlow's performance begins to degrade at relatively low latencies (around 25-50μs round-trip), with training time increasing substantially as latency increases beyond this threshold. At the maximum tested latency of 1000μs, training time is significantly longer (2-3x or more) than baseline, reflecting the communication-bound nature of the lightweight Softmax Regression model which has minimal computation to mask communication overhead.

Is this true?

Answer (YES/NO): NO